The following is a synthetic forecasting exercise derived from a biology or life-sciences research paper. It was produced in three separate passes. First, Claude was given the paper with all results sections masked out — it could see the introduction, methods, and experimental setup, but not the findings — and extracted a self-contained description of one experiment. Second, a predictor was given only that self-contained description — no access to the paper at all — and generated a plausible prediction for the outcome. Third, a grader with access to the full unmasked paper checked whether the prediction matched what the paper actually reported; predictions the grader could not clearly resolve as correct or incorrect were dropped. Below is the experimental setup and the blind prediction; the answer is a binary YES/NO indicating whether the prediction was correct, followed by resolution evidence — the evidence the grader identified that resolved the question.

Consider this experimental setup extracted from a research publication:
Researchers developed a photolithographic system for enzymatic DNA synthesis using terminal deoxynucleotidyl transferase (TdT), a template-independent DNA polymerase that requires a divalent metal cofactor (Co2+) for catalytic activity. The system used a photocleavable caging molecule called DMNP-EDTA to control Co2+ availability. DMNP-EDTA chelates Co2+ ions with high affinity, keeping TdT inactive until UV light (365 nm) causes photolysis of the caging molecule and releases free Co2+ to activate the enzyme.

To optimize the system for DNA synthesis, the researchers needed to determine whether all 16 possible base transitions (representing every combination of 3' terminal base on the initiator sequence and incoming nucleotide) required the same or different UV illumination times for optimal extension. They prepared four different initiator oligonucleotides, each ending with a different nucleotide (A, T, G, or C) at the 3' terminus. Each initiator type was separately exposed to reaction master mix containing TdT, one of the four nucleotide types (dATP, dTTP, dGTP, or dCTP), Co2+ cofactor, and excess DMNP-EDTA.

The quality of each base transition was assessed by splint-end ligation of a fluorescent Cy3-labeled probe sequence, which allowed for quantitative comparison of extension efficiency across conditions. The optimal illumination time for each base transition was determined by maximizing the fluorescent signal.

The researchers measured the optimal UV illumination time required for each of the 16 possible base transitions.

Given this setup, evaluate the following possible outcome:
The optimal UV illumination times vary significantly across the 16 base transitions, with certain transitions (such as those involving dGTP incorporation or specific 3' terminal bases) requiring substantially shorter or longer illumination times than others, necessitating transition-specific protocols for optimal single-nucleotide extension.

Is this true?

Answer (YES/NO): YES